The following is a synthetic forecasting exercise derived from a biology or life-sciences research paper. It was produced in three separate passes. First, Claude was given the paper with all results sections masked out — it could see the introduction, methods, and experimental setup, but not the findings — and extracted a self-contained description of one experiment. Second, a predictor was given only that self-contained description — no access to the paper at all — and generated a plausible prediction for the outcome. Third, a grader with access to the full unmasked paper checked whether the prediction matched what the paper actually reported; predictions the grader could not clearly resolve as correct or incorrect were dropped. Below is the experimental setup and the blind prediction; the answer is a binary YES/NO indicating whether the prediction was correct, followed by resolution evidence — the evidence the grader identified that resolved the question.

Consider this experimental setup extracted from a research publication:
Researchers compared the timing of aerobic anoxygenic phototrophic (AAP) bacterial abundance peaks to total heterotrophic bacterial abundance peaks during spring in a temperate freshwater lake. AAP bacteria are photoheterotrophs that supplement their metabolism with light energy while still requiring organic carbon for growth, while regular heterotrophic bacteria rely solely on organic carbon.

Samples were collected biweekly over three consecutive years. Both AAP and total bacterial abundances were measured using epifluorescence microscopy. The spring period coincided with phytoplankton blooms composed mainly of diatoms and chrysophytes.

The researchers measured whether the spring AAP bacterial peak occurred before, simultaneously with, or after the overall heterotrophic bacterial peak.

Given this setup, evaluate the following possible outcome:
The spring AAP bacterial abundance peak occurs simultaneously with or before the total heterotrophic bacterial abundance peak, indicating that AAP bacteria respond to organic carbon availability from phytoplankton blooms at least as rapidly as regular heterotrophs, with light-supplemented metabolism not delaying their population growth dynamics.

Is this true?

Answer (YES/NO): YES